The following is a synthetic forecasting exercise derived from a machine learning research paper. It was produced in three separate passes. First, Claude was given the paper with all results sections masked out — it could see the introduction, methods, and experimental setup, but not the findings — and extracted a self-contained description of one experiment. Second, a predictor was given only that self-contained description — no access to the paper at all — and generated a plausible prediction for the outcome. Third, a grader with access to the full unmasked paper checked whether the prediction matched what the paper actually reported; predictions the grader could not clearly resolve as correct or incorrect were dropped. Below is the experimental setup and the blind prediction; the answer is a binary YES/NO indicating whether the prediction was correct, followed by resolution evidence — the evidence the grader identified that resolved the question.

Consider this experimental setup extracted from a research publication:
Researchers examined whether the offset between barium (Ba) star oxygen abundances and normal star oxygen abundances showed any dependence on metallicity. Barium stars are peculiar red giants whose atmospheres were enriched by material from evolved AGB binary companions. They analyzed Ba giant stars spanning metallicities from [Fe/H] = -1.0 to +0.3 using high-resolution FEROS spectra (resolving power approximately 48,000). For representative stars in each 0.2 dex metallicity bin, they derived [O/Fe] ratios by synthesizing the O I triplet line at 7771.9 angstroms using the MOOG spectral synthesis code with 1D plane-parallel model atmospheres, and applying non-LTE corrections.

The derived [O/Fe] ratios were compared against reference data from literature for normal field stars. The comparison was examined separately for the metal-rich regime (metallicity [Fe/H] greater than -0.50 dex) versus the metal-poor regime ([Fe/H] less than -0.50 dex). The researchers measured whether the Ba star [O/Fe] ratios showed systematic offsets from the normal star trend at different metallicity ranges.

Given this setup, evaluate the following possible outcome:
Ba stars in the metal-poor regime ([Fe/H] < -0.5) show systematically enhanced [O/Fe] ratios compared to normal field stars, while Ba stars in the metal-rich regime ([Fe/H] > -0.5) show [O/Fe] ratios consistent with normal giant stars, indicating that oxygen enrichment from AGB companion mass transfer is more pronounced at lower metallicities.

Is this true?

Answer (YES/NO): NO